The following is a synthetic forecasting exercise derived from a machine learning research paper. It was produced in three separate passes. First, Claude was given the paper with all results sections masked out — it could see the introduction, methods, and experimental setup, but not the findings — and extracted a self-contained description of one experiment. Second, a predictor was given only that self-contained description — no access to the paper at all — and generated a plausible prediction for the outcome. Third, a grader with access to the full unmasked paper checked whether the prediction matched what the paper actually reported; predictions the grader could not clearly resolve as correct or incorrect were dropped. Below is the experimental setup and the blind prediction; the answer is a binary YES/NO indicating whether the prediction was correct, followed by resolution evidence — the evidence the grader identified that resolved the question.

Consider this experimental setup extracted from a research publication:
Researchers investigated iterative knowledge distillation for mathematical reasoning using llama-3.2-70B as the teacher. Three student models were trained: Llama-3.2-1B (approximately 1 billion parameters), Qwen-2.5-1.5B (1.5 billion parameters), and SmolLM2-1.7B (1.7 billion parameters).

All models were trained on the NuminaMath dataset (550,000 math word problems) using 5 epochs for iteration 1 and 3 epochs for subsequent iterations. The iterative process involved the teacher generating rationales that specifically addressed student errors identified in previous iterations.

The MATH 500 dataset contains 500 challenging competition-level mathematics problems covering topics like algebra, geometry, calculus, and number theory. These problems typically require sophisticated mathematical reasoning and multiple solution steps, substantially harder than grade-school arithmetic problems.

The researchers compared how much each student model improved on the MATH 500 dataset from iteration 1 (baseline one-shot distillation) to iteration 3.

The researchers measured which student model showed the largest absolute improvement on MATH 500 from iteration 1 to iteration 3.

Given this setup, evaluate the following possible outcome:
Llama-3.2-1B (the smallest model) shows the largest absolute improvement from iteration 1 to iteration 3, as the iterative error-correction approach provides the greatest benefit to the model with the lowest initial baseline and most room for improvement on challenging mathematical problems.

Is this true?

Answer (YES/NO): NO